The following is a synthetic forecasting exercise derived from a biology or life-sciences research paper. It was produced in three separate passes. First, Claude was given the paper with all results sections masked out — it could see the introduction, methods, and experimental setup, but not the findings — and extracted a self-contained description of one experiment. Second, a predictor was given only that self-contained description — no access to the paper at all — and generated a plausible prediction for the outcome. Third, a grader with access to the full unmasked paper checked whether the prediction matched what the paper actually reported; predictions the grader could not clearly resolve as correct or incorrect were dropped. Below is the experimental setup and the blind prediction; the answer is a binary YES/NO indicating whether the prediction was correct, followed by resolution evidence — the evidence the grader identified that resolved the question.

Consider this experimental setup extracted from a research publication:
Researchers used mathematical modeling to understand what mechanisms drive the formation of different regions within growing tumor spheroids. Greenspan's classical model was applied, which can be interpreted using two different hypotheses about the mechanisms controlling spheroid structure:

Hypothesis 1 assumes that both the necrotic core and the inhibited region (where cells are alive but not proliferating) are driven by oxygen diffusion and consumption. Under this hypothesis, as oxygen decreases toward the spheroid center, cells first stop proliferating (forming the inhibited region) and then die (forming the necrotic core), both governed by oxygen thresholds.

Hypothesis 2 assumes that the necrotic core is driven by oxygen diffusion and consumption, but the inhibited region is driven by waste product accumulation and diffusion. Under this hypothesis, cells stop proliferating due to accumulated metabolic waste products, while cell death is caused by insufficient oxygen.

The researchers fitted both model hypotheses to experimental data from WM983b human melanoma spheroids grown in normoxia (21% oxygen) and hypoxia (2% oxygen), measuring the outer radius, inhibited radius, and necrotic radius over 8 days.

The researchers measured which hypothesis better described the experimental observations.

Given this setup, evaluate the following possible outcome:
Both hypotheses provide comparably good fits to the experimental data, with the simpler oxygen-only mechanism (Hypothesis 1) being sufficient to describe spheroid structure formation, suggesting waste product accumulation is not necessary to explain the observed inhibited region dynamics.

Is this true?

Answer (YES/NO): NO